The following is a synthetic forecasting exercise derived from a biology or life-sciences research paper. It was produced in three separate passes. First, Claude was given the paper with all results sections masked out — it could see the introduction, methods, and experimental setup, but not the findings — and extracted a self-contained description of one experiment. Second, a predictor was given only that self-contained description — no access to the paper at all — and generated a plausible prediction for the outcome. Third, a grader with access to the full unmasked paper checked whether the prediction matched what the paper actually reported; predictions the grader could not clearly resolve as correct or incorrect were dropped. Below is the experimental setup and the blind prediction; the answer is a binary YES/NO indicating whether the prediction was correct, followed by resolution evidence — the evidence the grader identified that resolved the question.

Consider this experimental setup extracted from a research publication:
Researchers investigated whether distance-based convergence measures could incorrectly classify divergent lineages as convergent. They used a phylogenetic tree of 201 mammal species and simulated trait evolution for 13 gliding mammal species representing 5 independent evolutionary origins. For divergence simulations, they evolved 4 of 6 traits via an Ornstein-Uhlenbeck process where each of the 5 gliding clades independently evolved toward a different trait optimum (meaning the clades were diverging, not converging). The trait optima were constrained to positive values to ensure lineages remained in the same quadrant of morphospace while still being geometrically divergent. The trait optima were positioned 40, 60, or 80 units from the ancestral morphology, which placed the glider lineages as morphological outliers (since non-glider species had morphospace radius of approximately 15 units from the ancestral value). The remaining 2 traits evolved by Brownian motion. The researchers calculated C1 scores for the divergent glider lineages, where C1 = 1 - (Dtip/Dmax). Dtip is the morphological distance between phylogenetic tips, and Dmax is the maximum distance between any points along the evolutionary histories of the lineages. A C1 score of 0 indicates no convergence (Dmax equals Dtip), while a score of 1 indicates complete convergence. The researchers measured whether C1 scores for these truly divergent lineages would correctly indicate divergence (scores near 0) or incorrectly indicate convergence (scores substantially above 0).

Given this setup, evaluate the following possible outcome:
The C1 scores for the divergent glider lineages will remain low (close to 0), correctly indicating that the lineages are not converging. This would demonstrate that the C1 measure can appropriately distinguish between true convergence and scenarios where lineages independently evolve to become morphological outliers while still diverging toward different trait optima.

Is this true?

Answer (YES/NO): NO